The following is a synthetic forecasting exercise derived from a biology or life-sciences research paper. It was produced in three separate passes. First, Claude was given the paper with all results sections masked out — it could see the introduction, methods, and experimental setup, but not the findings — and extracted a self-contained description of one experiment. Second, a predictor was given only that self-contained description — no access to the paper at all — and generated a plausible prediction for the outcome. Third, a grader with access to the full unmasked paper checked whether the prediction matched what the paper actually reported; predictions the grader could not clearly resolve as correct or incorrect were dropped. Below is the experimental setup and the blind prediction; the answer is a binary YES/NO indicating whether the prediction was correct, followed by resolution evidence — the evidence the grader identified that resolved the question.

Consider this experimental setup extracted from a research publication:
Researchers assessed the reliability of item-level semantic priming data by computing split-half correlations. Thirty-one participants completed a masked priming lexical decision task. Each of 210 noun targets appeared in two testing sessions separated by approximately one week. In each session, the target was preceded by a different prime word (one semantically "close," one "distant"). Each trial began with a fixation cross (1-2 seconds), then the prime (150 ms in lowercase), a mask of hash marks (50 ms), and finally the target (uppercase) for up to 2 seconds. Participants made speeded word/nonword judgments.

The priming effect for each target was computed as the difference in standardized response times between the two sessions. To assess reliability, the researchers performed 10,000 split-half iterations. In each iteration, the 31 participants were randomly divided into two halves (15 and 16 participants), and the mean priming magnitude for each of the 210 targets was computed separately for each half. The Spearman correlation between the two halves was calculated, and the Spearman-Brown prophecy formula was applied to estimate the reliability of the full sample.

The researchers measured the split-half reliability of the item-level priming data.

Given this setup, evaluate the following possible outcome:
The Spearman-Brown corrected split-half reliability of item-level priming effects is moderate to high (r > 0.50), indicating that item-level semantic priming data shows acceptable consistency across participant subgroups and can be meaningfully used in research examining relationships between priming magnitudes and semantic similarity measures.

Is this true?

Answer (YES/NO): YES